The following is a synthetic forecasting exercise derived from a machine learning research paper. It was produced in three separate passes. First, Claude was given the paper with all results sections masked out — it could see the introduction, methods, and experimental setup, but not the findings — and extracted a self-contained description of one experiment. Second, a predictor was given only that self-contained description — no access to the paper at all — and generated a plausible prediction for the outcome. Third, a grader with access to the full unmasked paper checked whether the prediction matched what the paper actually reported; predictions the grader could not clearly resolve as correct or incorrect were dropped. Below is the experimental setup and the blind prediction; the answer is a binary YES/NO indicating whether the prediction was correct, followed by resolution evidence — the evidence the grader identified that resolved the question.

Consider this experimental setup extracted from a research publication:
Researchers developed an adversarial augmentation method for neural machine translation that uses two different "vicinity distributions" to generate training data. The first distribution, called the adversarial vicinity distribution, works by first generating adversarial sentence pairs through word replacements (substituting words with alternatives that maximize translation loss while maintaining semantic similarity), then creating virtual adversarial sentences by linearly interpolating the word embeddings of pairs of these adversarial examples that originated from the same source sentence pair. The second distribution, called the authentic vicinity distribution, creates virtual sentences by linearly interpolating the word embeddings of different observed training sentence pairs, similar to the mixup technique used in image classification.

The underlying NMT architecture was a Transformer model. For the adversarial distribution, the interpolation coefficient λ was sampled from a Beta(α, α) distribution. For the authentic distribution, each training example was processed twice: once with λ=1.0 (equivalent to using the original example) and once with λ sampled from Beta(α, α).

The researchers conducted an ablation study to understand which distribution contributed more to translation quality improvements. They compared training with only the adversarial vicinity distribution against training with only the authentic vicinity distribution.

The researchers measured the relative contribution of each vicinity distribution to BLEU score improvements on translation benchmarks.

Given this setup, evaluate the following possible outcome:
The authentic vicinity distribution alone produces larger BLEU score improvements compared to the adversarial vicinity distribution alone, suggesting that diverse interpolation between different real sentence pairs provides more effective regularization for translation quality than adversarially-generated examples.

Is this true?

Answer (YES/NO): NO